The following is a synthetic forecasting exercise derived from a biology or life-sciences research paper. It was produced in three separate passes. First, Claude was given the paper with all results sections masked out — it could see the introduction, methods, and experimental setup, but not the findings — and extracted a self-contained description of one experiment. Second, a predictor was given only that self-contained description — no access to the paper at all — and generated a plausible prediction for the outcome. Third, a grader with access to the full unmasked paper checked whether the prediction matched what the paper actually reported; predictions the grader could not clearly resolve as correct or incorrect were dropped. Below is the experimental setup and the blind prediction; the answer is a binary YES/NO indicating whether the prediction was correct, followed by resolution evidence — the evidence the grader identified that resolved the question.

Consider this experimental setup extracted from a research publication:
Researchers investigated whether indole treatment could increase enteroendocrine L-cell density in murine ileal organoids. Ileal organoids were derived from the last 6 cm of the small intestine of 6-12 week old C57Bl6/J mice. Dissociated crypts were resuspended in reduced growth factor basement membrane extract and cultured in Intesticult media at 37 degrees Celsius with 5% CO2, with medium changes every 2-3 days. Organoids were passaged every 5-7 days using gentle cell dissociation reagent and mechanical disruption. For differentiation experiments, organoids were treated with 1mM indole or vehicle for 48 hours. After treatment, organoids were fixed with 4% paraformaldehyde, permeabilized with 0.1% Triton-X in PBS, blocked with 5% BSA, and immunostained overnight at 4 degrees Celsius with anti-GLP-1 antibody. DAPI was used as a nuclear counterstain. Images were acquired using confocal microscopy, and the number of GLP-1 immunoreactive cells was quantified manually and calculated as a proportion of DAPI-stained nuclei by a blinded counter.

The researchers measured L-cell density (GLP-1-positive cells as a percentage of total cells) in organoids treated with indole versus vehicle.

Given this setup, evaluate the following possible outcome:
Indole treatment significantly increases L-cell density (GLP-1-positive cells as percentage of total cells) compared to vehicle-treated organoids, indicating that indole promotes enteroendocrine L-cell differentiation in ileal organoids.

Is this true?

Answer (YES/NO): YES